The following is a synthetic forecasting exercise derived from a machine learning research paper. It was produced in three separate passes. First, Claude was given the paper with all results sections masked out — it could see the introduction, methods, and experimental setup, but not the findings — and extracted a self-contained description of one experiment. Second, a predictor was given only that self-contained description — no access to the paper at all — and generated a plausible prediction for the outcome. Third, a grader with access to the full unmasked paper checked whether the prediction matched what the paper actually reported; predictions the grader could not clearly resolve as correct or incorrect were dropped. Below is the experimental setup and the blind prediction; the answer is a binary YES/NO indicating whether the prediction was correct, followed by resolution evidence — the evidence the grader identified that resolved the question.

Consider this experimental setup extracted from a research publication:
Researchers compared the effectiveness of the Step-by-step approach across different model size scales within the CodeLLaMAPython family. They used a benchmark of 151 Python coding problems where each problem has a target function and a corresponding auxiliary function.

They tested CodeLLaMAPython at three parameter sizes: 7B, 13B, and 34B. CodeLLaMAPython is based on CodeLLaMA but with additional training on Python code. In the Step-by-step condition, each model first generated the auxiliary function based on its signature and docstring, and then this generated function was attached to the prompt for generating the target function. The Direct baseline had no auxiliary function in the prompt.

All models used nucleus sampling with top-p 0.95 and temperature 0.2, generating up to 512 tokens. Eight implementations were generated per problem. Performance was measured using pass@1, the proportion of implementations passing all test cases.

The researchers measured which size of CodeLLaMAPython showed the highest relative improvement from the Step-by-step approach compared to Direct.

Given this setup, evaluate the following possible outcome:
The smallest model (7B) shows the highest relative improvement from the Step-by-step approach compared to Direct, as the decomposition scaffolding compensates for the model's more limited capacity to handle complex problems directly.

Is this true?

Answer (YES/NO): NO